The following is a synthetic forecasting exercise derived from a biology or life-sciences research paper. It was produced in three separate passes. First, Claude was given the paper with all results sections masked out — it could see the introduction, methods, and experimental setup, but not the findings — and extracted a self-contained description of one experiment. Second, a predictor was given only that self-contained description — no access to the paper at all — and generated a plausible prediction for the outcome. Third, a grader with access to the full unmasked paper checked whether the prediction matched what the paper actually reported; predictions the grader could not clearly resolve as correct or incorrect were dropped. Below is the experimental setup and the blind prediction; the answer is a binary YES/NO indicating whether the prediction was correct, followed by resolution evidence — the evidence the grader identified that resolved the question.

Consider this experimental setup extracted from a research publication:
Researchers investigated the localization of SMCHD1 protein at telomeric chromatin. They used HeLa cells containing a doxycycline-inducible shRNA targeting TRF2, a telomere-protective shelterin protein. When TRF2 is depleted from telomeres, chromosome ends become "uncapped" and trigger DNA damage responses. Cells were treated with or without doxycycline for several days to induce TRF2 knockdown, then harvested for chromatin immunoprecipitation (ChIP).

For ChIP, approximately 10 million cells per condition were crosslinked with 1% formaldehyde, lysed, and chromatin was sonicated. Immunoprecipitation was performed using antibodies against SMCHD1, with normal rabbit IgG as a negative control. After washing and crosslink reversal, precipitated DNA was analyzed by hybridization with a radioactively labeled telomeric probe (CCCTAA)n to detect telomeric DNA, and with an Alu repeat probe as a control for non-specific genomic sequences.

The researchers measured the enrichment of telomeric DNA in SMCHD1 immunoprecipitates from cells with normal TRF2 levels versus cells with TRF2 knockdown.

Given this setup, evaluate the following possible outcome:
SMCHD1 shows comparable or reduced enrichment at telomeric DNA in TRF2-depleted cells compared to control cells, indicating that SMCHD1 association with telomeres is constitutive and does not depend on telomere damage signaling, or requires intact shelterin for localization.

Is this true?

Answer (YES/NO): NO